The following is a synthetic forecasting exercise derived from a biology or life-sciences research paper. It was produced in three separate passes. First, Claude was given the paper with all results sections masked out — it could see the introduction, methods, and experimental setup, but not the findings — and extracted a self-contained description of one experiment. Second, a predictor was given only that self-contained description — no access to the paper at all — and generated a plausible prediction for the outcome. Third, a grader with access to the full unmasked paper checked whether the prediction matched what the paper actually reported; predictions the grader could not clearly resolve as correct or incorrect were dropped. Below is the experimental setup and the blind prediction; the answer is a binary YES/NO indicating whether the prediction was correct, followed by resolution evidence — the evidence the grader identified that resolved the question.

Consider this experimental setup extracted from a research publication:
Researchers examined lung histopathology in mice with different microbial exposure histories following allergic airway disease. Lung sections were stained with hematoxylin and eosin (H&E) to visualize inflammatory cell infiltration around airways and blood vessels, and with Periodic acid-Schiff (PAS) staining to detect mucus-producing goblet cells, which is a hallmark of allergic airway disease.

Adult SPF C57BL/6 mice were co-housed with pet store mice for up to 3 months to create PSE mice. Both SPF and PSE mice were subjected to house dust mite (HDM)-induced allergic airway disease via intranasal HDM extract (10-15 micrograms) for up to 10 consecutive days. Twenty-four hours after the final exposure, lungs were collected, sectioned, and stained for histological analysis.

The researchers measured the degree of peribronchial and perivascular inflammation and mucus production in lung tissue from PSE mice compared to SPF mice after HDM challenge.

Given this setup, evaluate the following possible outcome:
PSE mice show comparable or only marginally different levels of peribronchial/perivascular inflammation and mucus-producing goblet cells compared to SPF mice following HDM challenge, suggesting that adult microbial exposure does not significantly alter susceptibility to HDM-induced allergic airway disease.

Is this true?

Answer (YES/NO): NO